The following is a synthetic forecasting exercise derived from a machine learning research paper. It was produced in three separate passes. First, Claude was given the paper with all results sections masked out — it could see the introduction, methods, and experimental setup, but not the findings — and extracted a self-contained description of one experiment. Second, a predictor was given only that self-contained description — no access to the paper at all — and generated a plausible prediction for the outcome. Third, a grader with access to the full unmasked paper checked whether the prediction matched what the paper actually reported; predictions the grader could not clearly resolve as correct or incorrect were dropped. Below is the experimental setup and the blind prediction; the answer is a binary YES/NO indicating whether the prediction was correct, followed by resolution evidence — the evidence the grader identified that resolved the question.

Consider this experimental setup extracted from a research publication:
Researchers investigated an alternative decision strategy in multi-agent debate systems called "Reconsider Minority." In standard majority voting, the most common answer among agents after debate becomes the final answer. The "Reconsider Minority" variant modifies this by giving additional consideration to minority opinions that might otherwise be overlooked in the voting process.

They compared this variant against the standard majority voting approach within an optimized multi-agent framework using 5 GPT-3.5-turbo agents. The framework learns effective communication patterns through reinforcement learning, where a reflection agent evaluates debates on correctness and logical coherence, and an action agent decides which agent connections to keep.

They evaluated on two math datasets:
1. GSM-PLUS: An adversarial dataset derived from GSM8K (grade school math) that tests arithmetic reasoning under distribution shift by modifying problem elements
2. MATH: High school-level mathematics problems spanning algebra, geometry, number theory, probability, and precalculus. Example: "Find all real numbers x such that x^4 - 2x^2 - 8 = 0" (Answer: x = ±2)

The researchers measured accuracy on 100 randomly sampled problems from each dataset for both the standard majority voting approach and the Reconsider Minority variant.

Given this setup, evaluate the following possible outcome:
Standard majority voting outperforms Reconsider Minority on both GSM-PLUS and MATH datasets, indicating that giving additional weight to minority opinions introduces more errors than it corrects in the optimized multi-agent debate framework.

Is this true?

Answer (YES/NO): NO